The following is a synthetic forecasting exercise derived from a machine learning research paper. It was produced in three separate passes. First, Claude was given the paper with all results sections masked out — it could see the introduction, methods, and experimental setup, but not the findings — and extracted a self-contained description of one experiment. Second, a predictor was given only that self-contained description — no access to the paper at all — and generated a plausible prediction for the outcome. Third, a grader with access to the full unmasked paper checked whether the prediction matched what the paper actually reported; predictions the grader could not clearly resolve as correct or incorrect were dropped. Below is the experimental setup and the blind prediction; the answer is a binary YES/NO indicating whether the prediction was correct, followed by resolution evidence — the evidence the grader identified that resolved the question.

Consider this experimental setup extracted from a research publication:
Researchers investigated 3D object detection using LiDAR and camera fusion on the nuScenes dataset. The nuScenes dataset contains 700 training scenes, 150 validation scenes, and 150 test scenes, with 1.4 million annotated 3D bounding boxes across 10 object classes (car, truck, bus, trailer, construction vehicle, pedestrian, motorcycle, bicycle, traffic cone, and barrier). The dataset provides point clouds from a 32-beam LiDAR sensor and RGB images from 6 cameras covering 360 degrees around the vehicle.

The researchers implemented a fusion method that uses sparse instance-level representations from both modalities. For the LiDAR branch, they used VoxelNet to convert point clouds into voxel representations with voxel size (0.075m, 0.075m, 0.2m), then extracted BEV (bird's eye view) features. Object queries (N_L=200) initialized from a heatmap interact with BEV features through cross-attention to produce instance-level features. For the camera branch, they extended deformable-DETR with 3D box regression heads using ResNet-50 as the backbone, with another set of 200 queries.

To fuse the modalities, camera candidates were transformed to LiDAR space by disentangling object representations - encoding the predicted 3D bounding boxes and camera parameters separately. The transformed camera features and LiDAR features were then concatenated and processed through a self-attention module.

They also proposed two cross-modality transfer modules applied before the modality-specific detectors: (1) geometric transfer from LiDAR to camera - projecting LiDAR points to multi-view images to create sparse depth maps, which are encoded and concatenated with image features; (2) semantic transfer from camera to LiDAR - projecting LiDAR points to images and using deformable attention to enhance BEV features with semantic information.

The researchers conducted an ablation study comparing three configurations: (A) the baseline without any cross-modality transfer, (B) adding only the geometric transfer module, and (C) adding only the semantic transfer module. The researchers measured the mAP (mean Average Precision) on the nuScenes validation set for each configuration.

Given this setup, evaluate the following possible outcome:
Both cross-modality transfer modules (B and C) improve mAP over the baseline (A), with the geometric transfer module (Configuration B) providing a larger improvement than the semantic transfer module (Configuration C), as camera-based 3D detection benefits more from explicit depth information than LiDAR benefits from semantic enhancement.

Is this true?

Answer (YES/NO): NO